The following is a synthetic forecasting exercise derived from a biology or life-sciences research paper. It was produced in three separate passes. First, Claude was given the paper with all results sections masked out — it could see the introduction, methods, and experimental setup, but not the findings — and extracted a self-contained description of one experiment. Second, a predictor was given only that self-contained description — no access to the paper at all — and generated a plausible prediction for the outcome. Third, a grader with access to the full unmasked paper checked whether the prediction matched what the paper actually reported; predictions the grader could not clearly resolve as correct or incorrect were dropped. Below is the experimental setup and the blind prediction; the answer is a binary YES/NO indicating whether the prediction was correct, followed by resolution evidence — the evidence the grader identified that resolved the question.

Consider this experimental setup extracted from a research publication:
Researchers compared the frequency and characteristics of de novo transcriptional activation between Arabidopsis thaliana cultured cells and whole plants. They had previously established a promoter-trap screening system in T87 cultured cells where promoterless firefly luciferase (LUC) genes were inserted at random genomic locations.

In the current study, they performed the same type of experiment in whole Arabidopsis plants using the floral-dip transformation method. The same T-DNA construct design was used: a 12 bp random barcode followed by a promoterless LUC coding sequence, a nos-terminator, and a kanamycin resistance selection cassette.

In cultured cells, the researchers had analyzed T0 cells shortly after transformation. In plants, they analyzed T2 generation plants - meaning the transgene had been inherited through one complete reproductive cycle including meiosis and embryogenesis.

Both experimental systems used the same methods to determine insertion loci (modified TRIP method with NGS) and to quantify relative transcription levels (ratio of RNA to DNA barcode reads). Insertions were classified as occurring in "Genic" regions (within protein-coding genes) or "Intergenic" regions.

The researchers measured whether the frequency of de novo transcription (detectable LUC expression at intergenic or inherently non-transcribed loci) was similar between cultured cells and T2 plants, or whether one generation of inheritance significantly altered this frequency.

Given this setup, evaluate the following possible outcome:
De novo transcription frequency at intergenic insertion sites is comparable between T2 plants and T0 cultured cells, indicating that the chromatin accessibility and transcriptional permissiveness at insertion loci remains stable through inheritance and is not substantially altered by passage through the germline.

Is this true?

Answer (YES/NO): YES